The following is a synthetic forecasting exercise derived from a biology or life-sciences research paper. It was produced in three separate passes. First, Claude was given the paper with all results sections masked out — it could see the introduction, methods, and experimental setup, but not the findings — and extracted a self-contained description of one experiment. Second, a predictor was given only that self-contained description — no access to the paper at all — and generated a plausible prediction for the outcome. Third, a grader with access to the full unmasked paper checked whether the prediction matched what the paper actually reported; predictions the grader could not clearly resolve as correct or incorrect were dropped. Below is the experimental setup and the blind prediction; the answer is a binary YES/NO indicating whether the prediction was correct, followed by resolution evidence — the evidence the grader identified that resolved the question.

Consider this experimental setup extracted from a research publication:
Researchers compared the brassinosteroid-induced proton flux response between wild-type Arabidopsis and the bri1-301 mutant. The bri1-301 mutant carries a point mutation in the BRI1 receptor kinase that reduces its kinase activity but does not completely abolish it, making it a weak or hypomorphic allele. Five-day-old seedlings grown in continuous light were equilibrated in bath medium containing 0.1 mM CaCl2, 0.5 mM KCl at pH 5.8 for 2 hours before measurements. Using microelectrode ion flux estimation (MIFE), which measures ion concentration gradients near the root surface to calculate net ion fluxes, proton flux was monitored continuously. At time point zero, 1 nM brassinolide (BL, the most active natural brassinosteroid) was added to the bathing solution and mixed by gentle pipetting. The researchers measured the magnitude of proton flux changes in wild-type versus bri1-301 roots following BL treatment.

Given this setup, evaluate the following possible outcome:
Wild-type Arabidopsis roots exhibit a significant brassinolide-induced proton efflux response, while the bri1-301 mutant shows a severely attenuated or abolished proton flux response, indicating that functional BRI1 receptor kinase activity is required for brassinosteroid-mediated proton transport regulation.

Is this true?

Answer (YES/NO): NO